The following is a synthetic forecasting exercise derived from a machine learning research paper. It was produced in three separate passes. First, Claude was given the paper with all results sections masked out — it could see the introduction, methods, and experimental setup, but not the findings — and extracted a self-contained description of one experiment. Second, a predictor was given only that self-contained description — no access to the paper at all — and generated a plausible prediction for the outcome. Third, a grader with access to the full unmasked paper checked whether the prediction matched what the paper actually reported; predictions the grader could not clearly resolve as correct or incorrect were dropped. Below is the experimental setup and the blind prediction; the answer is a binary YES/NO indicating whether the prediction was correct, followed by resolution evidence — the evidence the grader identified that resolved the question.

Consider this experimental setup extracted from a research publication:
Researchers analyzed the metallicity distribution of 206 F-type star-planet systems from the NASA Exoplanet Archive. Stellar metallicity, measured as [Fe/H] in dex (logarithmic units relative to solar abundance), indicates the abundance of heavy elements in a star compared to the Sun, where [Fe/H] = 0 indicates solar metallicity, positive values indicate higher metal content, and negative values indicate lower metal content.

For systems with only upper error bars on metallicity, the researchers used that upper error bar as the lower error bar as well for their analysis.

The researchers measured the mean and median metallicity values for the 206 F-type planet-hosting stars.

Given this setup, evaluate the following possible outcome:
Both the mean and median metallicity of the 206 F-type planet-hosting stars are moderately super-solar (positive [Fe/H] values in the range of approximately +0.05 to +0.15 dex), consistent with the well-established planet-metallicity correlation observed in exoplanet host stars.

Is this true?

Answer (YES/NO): YES